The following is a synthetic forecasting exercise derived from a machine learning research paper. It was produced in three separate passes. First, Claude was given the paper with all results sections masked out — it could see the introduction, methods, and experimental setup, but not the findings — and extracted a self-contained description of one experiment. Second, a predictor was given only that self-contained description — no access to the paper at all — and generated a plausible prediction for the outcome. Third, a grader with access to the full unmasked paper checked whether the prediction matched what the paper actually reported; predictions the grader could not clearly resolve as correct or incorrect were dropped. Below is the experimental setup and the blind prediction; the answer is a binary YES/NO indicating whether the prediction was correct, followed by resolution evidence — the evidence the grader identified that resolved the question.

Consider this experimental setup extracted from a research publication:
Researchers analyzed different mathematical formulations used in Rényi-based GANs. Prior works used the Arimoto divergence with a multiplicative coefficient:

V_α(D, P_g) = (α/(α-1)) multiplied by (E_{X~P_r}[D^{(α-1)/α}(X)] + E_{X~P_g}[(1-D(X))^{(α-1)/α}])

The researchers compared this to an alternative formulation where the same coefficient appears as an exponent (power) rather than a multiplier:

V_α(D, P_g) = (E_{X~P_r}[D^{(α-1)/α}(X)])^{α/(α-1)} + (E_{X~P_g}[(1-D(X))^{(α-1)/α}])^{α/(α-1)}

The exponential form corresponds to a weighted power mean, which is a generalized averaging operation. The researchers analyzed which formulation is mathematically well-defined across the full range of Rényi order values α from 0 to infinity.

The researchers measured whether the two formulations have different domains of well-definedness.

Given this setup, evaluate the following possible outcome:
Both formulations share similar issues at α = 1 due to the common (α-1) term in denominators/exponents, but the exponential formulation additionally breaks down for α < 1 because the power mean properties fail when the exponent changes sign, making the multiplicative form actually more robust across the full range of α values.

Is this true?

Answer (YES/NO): NO